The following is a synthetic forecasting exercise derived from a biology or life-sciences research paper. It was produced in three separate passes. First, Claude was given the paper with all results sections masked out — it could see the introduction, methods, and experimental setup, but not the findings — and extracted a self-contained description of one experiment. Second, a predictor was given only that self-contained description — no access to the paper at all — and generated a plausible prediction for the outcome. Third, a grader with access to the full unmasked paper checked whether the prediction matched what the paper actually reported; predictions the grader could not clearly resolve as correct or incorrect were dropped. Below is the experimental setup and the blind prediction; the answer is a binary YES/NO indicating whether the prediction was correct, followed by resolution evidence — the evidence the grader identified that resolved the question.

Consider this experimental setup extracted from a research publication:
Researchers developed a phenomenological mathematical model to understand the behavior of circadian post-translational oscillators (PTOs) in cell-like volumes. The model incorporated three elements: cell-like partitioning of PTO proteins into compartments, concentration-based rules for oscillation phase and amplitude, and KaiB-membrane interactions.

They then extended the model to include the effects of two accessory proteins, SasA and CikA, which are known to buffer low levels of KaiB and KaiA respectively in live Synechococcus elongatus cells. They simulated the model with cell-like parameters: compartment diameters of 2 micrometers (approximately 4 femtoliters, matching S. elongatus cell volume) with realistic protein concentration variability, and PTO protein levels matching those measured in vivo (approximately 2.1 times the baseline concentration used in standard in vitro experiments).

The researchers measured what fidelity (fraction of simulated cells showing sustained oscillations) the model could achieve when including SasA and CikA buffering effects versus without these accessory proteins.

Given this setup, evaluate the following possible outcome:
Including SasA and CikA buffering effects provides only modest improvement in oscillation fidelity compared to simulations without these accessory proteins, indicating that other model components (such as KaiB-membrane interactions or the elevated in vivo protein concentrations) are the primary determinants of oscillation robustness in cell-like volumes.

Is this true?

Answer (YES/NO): NO